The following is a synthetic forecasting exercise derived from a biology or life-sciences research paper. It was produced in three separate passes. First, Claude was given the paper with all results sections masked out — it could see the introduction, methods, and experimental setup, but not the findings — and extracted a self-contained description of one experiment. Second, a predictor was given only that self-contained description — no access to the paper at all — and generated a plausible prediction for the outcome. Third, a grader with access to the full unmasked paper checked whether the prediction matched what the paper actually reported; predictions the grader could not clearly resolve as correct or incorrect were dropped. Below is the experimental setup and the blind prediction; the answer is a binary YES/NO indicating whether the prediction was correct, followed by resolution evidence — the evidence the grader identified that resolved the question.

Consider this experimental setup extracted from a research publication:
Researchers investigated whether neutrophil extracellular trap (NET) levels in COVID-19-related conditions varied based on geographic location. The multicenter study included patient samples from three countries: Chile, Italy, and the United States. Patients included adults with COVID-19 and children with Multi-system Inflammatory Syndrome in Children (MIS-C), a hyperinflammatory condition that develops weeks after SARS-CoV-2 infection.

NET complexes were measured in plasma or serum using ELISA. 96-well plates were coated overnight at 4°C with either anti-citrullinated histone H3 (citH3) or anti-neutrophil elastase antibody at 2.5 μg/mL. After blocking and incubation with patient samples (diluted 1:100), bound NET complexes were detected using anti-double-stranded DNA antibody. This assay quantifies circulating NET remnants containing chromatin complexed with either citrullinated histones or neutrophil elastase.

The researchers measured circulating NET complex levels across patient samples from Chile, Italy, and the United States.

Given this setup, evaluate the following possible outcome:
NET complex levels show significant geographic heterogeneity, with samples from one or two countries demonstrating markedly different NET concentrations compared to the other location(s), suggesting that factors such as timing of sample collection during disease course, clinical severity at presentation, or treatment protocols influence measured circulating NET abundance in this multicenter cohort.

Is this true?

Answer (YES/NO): YES